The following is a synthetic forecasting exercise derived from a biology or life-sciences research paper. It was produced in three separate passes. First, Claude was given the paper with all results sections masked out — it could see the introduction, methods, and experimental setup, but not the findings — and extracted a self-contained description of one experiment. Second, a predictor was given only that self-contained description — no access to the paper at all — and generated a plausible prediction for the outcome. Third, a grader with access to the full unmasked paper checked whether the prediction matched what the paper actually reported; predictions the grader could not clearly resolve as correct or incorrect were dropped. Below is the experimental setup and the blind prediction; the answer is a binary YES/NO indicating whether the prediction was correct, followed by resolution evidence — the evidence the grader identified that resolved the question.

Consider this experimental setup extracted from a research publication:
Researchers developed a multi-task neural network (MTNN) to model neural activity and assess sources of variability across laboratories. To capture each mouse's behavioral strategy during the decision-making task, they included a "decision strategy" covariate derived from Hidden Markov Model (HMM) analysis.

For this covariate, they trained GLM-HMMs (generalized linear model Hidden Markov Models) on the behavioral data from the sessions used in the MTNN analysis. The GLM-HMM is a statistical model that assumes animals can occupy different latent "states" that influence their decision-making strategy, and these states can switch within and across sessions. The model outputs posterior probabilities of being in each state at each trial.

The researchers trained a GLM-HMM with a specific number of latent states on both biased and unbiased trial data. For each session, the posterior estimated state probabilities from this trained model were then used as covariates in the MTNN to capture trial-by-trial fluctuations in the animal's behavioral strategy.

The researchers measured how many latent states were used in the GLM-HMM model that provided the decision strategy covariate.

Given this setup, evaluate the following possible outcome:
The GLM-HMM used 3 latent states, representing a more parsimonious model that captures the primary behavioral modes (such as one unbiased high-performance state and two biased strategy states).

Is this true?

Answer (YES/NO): NO